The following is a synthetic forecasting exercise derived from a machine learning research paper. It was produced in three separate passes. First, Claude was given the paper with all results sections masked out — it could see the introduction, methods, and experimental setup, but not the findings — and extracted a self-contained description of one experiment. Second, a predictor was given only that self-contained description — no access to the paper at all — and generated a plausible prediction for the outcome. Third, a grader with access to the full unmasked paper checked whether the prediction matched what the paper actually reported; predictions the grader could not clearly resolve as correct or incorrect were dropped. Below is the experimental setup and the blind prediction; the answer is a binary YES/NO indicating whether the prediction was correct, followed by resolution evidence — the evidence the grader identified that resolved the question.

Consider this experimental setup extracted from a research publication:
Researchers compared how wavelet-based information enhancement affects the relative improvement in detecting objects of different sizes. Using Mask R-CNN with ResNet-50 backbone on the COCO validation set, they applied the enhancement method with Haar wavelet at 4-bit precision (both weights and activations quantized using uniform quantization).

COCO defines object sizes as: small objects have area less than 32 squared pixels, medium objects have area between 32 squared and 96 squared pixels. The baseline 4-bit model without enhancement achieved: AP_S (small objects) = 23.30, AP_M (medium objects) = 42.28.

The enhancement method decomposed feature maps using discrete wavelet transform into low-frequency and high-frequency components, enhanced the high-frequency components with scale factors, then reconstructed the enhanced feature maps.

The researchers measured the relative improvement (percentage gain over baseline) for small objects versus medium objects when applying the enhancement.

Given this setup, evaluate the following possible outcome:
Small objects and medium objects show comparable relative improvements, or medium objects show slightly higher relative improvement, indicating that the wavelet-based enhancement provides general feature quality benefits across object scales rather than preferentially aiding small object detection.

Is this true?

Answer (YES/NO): NO